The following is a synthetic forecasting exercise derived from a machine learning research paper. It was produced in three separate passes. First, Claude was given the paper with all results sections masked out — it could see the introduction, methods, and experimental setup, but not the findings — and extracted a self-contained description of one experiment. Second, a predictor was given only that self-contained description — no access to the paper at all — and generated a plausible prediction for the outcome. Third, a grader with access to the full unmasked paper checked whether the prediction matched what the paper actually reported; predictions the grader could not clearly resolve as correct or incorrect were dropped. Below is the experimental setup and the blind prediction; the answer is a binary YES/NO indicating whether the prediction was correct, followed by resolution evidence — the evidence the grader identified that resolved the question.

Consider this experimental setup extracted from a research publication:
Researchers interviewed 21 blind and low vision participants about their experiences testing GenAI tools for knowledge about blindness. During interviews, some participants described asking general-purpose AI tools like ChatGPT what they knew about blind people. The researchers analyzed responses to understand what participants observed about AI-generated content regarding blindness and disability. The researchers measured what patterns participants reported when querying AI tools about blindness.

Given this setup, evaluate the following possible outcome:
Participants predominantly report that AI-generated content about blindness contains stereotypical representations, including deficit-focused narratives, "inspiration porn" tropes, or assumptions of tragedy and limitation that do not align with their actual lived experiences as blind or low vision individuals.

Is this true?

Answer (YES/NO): NO